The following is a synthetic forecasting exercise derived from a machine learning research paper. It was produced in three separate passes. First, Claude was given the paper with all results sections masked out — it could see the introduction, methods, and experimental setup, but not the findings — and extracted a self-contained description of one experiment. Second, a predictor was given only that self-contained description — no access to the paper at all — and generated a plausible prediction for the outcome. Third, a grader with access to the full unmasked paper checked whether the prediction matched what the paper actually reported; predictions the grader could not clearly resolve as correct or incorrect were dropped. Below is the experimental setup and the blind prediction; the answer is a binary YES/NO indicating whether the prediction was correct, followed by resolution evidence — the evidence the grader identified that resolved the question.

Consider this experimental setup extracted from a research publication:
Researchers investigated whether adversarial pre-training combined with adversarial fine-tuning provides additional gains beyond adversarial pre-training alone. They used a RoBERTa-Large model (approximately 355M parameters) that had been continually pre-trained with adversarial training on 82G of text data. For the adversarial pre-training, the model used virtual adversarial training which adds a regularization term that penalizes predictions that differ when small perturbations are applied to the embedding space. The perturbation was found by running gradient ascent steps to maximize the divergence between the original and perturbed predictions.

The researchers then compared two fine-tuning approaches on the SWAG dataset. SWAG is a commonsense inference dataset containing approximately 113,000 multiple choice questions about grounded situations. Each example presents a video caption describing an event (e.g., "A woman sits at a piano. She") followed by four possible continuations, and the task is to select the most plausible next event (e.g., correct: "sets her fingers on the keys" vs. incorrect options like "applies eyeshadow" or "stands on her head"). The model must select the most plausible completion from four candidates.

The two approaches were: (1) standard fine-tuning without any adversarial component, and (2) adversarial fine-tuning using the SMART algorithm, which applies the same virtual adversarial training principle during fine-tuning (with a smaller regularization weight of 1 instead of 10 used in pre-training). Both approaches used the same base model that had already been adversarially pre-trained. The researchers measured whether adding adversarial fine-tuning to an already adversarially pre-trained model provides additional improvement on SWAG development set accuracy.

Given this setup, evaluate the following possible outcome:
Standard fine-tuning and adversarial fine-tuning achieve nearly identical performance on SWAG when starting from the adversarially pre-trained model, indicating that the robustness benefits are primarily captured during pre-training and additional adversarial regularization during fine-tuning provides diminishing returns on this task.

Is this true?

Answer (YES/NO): NO